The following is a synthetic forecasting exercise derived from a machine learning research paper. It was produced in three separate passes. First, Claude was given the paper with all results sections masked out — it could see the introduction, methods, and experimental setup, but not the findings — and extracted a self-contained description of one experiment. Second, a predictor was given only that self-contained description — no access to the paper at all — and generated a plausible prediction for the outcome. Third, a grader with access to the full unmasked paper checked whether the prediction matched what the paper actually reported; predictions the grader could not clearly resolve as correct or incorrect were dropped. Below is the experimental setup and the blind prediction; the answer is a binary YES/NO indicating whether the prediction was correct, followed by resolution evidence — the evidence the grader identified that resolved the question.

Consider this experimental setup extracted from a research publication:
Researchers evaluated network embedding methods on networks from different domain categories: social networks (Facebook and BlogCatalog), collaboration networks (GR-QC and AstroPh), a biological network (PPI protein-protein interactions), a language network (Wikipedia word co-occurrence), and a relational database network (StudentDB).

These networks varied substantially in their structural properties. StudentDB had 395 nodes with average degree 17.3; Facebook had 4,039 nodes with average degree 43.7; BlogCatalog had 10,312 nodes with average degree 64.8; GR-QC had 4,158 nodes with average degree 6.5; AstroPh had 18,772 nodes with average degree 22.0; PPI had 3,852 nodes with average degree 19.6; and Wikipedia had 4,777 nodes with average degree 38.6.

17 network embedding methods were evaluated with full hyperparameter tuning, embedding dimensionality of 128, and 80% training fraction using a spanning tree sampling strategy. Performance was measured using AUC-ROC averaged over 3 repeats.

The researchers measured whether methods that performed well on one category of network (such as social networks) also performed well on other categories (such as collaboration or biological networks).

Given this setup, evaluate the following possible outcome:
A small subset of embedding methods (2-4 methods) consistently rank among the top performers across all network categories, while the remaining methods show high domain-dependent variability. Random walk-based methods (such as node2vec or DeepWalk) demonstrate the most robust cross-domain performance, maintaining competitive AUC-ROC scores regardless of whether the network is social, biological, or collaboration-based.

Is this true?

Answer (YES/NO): NO